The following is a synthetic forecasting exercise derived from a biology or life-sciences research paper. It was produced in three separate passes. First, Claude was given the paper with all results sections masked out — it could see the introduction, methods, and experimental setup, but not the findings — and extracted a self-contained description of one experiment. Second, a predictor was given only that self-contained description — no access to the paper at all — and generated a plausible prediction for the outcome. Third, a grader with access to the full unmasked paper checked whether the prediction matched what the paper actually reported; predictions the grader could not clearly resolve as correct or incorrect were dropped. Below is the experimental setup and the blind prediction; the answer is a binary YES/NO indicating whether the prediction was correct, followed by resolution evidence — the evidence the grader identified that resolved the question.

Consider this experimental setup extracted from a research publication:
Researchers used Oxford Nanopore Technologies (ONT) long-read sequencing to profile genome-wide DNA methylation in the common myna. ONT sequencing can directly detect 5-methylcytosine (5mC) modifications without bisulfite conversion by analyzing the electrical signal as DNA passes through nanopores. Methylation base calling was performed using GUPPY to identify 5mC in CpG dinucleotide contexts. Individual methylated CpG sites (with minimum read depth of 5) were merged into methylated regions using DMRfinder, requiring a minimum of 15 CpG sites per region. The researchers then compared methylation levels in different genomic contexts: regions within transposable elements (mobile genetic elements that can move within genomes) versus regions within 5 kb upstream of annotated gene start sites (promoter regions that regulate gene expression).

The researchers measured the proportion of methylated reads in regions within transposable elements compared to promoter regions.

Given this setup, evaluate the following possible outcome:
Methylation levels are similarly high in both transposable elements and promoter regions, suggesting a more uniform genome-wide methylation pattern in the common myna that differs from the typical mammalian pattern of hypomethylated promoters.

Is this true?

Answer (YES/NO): NO